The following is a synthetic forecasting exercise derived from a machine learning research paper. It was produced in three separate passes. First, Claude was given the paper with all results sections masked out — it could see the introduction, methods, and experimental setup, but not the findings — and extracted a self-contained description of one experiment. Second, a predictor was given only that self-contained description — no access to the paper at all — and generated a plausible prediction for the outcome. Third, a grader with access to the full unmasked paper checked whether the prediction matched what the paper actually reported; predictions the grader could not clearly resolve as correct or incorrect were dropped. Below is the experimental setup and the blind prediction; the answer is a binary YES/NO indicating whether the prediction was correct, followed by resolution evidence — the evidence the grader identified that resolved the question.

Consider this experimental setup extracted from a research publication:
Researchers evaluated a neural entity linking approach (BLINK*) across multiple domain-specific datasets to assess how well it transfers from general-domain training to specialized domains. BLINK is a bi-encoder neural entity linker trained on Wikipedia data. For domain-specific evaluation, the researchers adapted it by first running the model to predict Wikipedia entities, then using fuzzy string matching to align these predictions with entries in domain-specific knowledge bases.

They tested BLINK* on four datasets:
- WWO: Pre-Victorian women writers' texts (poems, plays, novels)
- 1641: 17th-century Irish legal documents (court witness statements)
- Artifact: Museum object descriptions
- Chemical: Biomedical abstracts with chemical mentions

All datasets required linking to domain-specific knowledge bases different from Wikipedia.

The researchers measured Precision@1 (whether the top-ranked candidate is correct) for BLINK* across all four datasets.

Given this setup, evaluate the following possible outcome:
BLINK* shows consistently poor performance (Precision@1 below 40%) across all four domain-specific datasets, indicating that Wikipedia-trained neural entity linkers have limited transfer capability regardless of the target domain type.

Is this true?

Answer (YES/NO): YES